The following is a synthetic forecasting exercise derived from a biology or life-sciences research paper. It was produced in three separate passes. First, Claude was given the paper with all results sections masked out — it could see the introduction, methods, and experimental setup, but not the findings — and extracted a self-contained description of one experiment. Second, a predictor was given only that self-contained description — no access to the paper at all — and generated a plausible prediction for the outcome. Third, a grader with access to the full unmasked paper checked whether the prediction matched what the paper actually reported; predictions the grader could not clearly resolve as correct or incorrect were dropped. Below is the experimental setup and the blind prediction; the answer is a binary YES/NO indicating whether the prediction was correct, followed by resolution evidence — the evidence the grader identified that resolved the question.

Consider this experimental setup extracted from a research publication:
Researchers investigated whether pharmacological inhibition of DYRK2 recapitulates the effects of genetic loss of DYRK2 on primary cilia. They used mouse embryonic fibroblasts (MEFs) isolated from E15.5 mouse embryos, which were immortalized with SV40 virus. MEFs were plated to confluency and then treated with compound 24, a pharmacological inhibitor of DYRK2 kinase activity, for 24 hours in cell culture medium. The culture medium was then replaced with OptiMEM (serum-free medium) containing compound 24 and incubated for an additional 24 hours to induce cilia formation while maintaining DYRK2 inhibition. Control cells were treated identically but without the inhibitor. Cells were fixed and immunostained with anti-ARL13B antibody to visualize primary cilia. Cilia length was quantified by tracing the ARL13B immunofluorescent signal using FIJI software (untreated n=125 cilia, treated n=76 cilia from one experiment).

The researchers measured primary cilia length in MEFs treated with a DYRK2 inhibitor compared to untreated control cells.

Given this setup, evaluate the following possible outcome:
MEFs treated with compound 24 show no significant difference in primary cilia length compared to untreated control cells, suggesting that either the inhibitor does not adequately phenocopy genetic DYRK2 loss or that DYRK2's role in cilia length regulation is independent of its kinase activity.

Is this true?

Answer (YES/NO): NO